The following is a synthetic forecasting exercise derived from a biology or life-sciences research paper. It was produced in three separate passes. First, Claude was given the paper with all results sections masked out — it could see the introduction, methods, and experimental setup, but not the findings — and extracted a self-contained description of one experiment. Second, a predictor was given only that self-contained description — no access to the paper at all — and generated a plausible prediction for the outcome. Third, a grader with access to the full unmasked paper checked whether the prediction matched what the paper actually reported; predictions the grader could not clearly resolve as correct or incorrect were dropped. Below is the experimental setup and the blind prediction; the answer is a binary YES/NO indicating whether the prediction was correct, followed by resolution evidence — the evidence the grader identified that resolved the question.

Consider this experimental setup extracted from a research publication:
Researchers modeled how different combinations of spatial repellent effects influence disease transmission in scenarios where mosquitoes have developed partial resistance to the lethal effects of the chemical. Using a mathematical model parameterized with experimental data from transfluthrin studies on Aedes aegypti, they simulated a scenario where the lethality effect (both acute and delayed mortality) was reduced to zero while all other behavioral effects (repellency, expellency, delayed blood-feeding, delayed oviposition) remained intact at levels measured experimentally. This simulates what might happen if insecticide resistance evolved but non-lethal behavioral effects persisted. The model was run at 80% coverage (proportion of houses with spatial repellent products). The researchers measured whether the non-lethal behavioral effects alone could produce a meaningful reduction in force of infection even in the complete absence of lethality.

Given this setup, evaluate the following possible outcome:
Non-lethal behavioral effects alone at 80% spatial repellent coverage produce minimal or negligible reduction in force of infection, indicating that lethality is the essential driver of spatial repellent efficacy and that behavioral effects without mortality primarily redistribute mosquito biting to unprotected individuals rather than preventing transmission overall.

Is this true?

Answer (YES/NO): NO